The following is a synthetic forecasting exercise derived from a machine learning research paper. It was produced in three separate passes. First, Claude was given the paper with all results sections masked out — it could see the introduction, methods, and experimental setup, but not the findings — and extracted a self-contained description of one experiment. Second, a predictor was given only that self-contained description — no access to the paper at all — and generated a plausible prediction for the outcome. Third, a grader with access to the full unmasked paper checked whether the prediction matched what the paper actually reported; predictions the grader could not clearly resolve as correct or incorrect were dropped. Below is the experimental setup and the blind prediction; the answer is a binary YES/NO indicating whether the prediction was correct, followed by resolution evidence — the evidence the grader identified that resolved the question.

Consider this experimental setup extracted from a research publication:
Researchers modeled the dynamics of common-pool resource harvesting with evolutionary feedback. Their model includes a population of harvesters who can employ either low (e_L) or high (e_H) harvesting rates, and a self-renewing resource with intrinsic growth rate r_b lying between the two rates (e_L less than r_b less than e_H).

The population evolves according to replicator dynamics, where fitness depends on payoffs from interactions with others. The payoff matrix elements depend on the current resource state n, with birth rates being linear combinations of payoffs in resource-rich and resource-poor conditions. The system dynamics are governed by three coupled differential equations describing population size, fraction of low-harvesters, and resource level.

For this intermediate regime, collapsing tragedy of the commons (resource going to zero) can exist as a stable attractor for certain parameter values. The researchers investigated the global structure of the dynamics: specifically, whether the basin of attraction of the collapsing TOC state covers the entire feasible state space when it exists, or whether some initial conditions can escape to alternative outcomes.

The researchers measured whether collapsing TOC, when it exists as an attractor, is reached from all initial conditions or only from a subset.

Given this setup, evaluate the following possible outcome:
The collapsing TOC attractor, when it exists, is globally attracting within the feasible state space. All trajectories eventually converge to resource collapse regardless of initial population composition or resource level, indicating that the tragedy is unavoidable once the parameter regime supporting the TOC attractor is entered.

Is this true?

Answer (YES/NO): NO